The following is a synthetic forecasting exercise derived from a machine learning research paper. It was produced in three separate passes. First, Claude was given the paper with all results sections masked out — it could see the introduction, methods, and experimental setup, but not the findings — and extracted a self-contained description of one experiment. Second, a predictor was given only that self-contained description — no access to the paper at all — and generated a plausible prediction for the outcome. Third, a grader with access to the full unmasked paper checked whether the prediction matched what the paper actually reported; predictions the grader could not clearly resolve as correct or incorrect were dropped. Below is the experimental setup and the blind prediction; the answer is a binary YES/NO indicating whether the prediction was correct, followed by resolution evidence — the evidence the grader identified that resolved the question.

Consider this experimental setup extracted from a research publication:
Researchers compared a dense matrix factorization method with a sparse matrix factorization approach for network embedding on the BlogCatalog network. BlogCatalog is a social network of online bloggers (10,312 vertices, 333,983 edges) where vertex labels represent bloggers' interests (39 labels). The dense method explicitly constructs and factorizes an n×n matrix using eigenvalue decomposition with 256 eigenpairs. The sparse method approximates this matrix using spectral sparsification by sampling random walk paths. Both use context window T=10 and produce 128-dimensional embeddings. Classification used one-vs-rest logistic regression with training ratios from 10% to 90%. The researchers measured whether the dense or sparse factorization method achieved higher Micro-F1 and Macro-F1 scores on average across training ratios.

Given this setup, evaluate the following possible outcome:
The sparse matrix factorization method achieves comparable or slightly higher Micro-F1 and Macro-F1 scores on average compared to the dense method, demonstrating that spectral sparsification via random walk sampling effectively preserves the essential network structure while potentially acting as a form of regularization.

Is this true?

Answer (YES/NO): NO